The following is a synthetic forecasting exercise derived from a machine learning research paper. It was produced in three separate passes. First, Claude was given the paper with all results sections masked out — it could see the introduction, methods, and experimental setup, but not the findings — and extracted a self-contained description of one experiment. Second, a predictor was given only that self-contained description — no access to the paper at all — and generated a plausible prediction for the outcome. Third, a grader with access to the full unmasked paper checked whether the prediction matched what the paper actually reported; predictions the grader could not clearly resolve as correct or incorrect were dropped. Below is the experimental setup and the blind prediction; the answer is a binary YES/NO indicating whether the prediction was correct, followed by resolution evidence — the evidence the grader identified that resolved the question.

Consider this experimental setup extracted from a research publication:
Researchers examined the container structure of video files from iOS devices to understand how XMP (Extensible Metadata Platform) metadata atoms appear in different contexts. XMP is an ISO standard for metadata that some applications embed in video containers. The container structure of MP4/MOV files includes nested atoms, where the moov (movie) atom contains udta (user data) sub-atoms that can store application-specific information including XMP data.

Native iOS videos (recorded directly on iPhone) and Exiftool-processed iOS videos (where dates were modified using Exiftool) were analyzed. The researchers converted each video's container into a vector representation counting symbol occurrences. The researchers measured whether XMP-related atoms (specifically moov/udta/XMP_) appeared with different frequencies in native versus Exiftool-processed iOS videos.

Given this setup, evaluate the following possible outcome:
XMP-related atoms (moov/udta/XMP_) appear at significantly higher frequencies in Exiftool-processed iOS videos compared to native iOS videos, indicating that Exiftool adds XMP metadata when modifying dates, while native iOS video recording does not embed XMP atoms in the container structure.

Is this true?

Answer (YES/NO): YES